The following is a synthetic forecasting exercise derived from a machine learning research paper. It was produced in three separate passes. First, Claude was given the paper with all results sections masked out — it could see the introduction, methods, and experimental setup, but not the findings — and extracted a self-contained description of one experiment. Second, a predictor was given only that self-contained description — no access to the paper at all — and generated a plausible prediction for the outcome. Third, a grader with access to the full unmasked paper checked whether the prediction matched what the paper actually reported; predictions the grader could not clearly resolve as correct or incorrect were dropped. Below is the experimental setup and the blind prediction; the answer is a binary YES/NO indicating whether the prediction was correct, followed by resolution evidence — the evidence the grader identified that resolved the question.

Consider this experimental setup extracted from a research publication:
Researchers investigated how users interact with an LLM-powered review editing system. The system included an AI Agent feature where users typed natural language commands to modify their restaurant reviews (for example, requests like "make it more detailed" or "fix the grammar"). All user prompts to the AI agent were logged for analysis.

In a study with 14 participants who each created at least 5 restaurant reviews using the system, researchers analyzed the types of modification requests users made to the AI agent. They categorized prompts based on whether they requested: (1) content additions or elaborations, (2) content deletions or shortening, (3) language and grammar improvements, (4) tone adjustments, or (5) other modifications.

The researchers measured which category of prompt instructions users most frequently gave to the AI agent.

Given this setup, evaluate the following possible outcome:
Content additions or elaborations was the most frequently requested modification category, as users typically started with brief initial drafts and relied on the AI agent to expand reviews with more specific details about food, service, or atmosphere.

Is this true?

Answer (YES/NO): YES